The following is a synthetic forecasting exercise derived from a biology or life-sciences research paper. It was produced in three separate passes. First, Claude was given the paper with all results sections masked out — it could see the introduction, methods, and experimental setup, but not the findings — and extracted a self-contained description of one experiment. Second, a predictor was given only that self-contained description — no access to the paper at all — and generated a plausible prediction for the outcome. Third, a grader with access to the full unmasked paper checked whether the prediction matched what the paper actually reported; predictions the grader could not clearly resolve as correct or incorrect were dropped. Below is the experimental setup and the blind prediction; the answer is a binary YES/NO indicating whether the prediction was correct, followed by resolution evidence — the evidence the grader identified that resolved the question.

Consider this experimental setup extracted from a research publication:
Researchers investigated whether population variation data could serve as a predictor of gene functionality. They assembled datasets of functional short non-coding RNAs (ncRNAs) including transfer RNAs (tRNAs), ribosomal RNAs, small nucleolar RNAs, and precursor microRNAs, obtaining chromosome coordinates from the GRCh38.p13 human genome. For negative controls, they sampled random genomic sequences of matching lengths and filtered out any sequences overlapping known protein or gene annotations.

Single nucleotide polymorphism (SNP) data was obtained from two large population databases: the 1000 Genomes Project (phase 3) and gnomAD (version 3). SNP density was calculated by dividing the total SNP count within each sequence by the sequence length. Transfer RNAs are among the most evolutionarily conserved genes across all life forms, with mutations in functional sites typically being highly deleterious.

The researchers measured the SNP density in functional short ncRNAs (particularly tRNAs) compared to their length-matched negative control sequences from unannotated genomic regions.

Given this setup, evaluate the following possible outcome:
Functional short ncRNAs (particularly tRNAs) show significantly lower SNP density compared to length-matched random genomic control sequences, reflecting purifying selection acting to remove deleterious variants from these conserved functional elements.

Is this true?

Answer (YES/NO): NO